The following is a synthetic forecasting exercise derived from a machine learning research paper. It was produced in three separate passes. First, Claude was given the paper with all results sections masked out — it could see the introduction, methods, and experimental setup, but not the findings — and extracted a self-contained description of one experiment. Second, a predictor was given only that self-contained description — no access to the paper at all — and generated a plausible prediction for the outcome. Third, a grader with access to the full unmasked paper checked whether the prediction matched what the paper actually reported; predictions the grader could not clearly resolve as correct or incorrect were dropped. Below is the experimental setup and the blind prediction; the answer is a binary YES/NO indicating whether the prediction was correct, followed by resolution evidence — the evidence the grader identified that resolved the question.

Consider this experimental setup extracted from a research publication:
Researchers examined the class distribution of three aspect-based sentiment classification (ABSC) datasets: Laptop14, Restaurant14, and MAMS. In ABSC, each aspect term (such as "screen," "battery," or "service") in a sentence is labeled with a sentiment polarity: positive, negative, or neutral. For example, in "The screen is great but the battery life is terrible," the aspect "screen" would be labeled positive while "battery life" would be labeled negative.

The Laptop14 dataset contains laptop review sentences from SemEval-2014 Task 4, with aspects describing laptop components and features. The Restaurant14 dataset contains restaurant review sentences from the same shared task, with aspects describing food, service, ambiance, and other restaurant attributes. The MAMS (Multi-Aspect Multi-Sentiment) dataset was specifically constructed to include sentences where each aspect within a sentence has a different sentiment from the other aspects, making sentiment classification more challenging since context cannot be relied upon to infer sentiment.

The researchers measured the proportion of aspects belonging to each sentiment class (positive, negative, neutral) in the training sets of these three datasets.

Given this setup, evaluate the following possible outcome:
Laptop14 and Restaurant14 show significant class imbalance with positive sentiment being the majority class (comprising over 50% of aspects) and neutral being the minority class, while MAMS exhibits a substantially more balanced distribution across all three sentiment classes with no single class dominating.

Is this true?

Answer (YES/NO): NO